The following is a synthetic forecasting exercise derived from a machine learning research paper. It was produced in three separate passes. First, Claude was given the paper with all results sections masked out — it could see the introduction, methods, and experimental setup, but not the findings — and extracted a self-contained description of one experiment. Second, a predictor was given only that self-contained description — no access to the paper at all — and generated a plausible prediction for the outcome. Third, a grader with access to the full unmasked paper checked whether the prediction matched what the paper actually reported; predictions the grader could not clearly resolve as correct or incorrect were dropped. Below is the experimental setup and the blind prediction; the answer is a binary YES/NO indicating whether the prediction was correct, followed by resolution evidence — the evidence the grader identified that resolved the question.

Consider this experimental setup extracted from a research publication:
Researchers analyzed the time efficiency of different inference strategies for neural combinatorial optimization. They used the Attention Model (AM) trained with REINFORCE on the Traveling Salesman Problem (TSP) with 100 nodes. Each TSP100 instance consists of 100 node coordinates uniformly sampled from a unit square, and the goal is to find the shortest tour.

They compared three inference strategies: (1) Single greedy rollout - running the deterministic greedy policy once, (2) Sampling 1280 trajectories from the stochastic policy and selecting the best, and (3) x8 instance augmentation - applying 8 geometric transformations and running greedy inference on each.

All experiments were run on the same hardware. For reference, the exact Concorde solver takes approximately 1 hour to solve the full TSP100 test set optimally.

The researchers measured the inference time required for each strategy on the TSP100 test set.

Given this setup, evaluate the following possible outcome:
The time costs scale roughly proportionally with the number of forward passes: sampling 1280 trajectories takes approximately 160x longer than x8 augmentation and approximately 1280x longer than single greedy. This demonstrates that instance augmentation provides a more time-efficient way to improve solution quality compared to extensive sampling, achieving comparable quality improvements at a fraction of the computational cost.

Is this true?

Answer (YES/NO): NO